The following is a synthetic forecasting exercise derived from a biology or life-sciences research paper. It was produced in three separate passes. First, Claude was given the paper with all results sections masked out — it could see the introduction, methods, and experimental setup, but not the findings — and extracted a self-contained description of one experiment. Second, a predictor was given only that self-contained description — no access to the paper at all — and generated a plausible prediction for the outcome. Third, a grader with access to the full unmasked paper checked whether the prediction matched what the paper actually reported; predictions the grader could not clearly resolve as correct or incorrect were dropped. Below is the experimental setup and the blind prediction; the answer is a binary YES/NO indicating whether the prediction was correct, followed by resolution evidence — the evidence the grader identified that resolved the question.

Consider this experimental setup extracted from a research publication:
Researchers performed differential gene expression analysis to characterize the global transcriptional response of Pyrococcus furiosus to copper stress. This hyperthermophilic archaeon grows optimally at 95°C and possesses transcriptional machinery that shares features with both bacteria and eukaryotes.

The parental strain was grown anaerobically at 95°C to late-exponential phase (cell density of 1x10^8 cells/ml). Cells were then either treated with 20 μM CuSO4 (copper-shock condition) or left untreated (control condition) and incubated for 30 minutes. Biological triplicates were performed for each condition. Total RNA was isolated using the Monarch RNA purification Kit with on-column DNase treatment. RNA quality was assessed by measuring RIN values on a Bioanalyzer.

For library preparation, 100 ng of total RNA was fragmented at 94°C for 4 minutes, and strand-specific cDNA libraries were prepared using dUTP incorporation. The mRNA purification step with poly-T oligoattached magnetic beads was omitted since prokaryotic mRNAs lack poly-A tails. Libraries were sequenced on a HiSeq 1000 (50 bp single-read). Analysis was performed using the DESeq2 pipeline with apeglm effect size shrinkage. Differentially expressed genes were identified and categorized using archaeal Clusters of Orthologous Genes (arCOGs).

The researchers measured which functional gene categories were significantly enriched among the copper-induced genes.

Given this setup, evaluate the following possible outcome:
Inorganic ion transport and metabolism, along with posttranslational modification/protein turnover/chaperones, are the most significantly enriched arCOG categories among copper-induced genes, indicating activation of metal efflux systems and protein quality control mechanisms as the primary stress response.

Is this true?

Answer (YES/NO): YES